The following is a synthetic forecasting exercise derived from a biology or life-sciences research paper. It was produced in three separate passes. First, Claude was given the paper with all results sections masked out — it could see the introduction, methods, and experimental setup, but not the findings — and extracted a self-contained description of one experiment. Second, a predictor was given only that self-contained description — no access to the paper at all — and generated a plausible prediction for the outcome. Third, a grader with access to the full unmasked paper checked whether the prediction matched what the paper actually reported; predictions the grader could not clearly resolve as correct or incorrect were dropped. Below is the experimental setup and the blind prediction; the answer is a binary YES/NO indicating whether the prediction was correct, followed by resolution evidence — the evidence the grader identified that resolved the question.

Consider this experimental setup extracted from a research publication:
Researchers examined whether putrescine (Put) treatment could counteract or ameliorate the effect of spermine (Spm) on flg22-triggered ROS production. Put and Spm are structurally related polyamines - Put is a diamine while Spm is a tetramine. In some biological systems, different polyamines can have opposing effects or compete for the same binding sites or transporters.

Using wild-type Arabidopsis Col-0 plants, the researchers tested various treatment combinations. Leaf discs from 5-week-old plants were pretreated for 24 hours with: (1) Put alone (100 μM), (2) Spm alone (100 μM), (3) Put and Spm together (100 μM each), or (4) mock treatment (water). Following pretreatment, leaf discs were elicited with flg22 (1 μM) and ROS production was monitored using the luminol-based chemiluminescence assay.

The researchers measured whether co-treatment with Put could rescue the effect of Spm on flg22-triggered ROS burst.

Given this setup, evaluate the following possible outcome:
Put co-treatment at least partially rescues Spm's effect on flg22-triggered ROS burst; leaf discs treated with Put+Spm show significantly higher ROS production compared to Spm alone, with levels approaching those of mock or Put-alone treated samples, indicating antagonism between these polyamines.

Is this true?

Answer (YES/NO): NO